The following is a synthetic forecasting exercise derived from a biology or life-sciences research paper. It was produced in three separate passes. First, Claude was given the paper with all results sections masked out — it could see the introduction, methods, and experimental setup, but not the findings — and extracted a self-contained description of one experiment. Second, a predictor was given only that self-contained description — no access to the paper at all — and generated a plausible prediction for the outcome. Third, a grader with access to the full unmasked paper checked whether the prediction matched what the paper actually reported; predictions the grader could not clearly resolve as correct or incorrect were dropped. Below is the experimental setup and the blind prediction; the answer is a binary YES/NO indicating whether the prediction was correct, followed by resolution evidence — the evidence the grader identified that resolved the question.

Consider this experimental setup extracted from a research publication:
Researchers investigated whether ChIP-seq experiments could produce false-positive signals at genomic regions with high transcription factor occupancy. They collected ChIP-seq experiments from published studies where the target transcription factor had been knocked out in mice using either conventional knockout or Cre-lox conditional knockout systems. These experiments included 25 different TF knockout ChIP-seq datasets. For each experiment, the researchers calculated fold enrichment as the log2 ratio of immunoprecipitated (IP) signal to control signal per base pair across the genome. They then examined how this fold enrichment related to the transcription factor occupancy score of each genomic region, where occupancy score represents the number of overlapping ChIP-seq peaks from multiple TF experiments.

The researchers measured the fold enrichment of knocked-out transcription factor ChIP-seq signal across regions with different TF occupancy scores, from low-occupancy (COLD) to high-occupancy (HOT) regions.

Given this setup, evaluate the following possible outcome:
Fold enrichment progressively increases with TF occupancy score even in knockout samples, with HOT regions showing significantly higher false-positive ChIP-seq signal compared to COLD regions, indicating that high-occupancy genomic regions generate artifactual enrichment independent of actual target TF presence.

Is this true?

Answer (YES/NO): YES